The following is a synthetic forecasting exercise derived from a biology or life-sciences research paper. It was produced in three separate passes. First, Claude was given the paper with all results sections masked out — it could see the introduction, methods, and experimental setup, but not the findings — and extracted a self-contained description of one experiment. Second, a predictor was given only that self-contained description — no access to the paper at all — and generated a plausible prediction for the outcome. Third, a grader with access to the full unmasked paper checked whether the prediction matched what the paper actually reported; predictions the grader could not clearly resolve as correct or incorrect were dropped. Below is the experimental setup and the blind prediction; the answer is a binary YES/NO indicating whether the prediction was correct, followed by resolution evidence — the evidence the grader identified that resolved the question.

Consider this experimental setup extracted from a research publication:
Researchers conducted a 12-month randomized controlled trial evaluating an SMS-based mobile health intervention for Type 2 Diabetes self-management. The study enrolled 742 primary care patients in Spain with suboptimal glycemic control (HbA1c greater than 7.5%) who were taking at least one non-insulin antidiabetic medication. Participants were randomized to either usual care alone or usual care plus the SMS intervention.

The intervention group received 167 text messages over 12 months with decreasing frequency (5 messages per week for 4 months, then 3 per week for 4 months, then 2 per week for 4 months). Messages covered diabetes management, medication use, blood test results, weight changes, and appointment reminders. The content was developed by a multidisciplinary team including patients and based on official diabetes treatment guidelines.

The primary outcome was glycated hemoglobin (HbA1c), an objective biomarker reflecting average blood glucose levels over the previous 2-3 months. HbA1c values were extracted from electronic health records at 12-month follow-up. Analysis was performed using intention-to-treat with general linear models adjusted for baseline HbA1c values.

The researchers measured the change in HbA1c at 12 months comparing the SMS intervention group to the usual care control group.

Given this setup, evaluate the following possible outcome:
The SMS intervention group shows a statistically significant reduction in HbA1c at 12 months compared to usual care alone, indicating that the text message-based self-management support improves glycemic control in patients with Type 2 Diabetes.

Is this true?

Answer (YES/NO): NO